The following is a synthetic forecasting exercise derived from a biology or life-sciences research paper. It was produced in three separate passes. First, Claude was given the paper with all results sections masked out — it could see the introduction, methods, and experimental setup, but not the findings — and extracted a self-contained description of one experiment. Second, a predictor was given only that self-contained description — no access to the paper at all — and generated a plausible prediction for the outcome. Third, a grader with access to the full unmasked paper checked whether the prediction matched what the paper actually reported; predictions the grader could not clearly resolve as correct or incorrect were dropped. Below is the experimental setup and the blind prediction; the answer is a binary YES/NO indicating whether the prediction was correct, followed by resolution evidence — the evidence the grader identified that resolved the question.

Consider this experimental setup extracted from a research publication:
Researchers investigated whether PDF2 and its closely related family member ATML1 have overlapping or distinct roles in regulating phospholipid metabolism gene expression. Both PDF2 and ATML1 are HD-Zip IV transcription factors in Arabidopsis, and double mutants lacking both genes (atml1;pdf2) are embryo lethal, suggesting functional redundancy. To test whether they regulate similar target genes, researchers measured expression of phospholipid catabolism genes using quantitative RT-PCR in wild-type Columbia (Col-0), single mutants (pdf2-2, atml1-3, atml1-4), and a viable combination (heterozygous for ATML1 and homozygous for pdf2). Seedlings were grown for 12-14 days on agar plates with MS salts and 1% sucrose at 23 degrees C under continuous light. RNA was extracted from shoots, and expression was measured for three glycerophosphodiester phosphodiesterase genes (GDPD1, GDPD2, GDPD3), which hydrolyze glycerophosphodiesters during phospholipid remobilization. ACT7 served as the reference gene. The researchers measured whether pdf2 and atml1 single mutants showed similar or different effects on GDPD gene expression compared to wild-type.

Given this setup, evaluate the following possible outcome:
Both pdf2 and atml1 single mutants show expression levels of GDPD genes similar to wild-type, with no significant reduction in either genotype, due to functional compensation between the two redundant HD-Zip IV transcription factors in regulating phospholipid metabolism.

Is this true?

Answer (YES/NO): NO